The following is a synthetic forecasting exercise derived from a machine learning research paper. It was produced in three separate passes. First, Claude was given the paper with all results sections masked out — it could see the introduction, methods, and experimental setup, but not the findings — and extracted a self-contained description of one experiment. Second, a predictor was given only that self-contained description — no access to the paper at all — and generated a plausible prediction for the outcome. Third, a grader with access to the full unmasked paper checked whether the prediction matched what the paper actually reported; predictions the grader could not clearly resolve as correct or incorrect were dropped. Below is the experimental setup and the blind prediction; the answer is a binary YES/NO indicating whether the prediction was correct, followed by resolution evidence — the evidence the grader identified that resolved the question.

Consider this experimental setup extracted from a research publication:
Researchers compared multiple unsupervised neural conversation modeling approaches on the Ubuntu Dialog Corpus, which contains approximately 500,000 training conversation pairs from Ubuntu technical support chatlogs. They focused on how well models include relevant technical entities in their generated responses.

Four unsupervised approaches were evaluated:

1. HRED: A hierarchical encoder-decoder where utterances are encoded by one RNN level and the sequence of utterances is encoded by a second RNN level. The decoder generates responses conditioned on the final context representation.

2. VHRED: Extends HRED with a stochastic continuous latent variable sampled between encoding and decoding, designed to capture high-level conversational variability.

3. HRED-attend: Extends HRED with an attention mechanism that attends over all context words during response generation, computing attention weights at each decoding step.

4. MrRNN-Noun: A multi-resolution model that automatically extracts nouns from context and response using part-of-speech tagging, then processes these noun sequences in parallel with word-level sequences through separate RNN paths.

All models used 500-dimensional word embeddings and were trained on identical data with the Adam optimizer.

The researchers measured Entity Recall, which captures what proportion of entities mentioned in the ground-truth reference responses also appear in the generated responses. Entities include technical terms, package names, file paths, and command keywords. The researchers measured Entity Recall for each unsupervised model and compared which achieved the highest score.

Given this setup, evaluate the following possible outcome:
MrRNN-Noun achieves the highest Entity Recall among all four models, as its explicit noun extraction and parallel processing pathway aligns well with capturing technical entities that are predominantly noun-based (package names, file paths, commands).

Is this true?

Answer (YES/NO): YES